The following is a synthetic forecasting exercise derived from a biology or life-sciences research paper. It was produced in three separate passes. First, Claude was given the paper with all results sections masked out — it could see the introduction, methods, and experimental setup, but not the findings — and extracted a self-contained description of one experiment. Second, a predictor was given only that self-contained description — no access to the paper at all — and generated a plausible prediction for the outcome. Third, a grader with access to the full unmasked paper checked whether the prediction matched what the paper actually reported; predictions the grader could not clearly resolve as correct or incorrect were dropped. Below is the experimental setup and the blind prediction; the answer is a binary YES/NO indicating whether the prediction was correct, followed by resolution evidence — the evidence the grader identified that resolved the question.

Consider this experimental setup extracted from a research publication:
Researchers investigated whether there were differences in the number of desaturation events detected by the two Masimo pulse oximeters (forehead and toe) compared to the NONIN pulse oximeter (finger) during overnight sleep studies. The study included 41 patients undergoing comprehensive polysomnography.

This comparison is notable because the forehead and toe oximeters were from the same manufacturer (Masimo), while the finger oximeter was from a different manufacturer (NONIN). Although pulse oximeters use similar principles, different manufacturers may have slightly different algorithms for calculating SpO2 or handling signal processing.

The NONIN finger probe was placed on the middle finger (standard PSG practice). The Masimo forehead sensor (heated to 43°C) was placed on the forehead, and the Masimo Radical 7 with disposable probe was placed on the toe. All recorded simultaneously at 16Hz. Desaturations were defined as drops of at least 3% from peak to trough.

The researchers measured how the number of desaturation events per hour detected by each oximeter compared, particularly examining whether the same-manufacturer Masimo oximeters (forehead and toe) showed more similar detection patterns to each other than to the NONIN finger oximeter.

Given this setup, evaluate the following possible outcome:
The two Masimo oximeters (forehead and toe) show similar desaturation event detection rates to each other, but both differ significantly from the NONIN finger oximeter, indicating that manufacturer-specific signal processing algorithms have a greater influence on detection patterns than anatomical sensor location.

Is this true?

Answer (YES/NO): NO